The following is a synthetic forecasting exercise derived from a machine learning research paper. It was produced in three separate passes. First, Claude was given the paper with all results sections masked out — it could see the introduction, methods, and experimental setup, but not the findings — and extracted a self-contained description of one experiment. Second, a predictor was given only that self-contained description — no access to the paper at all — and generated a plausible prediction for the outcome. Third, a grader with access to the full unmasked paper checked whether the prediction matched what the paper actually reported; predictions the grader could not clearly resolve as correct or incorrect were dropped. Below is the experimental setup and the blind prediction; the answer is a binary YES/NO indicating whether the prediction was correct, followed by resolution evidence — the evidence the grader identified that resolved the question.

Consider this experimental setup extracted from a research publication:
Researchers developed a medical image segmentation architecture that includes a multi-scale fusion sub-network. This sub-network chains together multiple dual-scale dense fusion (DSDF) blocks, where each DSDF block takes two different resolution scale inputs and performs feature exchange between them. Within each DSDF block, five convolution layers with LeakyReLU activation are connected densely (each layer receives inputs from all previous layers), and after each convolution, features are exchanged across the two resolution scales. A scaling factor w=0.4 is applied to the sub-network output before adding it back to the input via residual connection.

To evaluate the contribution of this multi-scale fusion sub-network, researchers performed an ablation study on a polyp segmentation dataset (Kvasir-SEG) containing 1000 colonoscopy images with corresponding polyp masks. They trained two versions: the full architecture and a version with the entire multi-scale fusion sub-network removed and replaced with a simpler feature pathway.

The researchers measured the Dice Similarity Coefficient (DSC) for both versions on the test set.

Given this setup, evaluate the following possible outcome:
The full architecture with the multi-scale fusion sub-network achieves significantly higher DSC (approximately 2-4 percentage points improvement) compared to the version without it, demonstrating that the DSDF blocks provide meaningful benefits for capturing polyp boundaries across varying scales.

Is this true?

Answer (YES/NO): NO